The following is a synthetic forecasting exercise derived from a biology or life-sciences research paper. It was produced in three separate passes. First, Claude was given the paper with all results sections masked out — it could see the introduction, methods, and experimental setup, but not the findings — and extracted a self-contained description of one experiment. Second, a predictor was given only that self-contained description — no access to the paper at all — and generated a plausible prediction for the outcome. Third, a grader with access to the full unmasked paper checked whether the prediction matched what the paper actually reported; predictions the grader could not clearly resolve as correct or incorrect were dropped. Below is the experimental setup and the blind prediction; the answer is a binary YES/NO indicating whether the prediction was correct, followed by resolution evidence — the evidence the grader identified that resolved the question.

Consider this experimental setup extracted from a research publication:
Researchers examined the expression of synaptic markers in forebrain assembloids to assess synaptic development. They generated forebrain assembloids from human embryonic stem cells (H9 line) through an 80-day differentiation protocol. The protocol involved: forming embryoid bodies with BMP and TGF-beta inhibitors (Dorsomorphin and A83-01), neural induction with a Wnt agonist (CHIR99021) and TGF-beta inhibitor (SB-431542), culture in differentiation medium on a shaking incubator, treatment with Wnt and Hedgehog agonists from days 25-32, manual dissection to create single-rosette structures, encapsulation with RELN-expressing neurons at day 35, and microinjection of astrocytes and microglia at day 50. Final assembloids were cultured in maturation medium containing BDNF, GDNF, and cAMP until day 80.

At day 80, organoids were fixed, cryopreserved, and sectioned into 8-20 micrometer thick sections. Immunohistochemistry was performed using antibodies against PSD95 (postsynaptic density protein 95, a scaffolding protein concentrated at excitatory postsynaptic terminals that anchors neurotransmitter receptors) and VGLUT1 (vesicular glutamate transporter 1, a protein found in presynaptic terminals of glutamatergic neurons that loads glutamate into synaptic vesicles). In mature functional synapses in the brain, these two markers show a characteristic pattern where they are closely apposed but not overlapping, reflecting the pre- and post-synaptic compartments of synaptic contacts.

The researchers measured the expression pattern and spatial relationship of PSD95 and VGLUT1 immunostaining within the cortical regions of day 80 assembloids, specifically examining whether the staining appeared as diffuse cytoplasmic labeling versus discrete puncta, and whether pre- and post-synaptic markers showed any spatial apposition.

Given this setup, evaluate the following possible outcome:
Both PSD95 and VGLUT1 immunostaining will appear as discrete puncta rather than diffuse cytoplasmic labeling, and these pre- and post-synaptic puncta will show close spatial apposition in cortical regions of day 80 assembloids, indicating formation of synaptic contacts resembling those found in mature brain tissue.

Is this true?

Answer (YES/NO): YES